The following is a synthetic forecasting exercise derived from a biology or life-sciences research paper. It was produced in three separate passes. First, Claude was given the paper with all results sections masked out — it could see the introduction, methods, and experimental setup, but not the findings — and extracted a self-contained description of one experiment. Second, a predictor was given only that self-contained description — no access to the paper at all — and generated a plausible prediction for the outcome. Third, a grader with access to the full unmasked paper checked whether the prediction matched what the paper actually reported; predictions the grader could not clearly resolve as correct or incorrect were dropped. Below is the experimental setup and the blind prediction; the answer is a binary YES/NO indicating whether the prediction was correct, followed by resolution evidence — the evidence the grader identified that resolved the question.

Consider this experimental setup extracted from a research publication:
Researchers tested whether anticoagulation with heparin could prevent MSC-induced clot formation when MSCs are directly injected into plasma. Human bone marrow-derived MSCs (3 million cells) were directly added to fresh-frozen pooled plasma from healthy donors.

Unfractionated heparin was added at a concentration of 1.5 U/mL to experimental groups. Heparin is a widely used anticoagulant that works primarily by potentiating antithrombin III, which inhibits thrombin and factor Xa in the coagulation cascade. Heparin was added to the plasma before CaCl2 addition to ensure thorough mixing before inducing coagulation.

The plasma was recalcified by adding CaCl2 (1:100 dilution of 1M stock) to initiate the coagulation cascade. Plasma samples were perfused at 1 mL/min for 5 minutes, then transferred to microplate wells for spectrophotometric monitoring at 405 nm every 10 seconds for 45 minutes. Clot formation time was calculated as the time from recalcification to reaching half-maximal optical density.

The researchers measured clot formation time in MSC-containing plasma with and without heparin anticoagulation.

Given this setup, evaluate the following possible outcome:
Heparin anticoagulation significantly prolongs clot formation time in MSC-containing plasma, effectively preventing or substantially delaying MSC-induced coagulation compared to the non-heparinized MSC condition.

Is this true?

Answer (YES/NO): YES